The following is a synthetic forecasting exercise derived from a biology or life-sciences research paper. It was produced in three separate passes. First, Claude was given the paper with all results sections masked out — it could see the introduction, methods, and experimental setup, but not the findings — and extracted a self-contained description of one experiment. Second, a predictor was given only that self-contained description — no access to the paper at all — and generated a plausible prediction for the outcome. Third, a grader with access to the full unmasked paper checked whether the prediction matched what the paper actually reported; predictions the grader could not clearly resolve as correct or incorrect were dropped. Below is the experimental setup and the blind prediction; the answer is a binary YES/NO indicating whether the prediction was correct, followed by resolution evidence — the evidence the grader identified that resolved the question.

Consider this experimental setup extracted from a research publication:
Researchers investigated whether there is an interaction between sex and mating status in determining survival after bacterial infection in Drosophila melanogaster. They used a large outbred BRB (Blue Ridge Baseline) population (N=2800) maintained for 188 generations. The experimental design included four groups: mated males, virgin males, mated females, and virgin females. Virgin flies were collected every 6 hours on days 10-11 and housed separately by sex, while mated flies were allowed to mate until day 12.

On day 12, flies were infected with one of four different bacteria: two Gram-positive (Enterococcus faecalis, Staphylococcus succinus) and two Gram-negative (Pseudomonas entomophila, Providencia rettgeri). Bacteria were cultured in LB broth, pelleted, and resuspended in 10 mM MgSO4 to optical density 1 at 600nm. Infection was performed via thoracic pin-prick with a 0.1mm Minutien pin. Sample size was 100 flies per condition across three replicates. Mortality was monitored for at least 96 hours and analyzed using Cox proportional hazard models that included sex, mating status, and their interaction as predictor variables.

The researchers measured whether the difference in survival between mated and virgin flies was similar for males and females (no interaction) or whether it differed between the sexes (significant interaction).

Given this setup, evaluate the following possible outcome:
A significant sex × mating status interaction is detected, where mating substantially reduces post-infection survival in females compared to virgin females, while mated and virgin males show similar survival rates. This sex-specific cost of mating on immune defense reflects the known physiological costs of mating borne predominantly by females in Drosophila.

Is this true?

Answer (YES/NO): NO